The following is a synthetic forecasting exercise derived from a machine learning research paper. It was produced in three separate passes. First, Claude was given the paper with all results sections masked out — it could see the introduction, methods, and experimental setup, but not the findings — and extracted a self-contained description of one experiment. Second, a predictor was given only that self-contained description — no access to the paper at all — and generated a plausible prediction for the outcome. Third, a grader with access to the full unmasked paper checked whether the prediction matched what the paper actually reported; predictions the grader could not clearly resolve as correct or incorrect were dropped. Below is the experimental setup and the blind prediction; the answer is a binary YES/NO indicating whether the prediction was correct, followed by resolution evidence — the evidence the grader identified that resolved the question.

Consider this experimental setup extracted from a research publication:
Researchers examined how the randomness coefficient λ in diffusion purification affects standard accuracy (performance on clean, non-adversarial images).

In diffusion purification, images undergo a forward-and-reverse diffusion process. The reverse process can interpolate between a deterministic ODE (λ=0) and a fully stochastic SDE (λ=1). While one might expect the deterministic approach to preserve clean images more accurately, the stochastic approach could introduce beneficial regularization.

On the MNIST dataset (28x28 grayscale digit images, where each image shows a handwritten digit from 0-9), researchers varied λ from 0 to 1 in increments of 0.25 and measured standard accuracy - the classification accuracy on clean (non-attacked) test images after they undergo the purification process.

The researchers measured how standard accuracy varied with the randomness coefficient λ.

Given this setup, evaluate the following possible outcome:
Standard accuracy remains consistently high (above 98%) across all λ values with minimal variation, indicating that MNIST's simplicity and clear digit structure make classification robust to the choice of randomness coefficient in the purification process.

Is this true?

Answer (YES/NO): YES